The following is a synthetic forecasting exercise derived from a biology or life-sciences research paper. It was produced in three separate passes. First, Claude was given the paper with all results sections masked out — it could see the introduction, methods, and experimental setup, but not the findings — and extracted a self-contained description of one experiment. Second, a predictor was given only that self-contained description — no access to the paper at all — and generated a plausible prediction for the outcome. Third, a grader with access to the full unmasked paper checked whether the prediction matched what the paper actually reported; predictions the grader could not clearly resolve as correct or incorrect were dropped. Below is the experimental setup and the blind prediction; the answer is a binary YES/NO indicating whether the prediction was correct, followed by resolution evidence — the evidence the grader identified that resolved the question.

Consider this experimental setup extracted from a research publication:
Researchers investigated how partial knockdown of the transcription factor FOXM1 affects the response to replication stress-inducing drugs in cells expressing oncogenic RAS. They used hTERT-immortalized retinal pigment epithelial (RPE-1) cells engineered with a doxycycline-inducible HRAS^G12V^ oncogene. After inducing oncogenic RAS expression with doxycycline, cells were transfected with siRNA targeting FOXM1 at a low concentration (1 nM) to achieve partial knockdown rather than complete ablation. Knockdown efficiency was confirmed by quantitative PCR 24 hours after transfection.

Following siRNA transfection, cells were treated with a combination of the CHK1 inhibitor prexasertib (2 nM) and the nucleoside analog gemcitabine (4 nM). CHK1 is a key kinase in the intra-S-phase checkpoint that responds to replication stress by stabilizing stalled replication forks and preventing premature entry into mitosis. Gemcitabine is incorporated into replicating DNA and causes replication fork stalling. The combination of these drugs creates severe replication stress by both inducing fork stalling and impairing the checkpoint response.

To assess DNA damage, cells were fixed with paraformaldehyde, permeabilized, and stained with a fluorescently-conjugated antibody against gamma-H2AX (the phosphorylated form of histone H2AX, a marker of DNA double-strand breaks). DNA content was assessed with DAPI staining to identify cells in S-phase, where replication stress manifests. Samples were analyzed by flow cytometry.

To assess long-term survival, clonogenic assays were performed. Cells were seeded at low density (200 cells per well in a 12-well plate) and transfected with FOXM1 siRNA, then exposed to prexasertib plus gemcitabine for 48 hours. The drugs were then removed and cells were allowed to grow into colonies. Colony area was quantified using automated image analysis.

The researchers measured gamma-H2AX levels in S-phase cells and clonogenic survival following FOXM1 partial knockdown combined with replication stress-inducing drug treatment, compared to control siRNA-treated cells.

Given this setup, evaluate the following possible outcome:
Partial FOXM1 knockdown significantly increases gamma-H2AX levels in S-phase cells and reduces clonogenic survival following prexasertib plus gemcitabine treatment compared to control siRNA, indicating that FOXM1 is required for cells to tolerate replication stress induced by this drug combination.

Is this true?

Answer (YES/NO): NO